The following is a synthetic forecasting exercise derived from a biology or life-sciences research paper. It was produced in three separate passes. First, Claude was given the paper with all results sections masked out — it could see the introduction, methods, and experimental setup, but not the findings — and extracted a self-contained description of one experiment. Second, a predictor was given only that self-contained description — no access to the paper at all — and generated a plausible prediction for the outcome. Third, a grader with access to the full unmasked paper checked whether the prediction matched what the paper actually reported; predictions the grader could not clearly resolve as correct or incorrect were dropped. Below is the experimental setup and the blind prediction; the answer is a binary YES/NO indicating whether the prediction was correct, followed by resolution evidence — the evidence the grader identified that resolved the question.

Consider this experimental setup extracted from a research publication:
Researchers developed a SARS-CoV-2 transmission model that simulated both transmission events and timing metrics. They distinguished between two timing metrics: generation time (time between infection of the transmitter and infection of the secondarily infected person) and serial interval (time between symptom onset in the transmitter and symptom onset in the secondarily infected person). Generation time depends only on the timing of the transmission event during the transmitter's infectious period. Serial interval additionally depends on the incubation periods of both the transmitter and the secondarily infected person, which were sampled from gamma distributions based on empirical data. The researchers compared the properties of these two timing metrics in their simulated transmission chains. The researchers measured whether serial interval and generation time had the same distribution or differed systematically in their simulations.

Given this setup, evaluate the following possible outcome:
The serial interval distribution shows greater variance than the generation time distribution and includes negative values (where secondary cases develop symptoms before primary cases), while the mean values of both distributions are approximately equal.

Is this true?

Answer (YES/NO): YES